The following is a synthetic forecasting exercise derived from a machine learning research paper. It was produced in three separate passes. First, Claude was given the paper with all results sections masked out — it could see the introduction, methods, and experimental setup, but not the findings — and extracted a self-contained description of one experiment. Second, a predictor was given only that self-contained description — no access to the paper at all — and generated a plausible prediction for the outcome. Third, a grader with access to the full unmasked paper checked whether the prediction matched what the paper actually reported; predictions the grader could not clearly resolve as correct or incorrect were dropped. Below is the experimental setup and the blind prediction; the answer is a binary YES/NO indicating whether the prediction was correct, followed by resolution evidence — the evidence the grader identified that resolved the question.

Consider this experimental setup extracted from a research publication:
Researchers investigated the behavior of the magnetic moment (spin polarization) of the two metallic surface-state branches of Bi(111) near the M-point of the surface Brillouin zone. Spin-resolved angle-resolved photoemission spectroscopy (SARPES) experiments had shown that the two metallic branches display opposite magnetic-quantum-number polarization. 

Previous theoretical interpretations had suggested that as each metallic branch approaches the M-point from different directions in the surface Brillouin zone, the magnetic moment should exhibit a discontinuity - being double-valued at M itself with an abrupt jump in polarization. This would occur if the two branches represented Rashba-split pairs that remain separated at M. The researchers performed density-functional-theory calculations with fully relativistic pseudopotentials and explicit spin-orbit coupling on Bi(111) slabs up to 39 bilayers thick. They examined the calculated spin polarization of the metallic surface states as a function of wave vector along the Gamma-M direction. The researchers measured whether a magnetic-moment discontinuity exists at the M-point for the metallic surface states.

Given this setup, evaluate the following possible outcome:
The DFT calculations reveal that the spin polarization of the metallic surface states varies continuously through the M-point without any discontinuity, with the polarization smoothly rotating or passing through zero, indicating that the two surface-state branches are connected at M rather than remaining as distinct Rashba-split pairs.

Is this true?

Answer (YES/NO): NO